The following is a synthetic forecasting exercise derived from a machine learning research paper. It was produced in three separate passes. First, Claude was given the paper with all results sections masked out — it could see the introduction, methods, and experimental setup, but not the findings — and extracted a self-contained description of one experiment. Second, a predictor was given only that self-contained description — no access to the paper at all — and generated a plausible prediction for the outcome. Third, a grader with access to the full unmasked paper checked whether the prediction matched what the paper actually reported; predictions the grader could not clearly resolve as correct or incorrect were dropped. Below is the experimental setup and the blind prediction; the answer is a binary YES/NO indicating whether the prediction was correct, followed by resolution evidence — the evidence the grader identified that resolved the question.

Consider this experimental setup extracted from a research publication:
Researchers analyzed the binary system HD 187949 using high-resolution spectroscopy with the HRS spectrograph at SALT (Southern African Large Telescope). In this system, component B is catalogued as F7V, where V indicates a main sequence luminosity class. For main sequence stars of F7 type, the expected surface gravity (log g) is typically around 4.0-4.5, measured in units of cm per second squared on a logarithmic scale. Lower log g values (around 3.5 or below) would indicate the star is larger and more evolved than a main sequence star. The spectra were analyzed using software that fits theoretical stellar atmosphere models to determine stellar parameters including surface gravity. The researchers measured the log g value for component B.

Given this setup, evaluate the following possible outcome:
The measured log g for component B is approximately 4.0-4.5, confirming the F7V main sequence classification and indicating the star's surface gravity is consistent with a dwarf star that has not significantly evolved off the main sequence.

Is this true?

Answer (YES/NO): NO